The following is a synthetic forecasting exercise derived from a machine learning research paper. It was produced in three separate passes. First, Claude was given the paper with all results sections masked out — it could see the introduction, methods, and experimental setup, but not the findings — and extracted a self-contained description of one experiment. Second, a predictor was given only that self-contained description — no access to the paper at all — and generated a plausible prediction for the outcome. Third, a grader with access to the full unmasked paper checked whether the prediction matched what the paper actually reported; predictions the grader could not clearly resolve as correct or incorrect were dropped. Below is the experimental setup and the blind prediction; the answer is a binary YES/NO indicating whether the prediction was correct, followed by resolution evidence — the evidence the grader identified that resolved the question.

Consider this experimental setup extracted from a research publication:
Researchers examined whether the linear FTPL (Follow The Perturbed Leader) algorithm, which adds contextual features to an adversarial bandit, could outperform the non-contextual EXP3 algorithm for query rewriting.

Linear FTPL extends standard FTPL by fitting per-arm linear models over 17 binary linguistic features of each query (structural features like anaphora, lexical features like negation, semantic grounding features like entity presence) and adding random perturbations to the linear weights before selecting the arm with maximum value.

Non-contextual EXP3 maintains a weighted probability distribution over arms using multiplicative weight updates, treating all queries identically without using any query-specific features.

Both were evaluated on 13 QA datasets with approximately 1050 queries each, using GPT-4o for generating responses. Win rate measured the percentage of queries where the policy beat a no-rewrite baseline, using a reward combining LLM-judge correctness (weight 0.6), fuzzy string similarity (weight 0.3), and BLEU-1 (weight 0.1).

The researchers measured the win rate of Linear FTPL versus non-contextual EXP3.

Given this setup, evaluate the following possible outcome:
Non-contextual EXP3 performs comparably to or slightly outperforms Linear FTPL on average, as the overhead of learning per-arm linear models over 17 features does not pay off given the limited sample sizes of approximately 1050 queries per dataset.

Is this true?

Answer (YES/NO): NO